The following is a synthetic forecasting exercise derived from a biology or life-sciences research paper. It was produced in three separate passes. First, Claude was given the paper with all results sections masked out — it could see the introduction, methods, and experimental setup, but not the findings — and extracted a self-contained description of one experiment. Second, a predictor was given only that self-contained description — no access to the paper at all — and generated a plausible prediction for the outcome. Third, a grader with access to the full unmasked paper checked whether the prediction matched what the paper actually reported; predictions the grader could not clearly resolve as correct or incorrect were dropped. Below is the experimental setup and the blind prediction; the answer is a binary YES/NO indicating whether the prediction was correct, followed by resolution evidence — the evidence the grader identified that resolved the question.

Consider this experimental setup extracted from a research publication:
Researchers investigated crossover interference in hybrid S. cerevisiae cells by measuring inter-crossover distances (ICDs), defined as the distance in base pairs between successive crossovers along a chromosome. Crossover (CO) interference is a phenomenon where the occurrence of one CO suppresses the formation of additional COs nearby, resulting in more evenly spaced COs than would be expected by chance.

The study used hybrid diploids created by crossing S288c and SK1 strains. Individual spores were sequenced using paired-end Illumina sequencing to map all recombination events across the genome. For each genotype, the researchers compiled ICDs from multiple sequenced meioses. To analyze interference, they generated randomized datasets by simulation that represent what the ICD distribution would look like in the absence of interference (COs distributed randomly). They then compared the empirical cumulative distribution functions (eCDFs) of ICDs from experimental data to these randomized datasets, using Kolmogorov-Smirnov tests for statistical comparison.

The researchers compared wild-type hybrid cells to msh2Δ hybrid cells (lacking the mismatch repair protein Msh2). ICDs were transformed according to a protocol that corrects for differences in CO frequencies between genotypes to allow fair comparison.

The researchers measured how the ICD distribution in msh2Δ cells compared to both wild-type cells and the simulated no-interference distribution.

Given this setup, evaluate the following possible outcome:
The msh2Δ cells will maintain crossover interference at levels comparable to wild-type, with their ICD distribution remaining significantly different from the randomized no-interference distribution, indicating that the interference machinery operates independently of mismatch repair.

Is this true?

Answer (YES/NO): NO